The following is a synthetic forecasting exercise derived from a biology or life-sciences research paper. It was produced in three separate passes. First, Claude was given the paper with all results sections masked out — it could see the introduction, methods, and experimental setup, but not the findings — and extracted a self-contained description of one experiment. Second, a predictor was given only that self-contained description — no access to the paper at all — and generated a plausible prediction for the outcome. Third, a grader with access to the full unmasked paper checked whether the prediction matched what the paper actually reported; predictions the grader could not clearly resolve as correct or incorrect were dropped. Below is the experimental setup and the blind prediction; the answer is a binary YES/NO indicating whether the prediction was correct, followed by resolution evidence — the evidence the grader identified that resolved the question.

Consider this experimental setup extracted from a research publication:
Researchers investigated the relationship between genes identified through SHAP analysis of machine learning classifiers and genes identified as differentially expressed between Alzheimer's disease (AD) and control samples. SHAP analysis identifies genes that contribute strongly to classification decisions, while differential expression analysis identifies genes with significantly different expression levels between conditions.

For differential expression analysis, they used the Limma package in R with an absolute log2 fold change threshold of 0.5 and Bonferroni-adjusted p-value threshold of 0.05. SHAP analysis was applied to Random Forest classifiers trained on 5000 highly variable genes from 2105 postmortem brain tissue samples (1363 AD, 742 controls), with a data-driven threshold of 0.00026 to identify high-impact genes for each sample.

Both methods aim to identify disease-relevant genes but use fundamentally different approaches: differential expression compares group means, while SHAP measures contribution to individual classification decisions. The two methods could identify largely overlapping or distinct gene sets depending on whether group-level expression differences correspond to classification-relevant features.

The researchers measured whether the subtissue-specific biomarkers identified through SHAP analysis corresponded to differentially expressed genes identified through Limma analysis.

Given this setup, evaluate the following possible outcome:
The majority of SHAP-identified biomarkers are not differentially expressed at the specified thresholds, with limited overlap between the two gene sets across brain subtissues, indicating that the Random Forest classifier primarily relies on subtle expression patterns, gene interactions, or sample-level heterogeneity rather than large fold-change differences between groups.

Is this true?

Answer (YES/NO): NO